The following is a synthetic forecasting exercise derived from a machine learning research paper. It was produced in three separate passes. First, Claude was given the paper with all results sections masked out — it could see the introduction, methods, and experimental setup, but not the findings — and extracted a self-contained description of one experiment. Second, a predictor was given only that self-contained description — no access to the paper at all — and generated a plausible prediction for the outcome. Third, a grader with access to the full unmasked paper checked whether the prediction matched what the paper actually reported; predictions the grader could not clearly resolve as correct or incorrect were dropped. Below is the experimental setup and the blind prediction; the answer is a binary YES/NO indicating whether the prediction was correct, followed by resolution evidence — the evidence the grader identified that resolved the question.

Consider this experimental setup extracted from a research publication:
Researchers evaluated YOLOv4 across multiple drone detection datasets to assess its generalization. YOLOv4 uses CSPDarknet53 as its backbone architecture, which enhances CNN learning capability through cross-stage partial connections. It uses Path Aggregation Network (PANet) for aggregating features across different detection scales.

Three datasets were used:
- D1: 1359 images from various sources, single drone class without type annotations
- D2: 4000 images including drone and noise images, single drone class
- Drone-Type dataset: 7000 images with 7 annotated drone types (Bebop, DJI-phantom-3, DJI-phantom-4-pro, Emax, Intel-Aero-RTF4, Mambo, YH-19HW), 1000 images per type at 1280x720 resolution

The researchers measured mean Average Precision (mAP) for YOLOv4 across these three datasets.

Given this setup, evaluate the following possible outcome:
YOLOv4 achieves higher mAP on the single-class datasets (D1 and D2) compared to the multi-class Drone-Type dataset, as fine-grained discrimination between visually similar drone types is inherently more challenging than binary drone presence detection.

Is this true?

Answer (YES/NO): YES